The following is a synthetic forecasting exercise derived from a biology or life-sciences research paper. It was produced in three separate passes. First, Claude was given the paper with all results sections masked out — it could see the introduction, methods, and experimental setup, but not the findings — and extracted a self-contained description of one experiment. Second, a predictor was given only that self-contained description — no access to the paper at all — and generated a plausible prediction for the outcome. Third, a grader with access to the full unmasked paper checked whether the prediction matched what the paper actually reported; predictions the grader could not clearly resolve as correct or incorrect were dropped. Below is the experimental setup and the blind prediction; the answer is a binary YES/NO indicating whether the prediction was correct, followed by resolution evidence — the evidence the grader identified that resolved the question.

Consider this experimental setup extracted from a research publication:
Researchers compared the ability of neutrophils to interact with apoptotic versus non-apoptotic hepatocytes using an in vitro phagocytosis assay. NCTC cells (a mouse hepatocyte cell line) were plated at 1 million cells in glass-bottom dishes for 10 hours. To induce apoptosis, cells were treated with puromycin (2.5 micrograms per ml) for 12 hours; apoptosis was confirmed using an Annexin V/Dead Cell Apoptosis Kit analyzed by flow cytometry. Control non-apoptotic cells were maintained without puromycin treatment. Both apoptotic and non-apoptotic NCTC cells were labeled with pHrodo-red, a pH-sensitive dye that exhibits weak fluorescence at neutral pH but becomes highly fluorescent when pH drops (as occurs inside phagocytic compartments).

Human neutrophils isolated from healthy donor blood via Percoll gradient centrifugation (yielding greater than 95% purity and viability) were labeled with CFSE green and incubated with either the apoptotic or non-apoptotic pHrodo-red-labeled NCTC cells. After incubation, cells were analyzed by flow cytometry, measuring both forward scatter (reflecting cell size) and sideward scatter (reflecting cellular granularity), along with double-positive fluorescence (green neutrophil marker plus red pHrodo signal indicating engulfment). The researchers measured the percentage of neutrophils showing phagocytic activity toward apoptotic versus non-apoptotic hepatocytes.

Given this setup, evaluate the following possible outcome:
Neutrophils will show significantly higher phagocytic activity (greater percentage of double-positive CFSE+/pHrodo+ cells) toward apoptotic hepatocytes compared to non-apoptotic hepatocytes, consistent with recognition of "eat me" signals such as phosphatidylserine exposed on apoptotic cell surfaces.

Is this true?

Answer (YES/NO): YES